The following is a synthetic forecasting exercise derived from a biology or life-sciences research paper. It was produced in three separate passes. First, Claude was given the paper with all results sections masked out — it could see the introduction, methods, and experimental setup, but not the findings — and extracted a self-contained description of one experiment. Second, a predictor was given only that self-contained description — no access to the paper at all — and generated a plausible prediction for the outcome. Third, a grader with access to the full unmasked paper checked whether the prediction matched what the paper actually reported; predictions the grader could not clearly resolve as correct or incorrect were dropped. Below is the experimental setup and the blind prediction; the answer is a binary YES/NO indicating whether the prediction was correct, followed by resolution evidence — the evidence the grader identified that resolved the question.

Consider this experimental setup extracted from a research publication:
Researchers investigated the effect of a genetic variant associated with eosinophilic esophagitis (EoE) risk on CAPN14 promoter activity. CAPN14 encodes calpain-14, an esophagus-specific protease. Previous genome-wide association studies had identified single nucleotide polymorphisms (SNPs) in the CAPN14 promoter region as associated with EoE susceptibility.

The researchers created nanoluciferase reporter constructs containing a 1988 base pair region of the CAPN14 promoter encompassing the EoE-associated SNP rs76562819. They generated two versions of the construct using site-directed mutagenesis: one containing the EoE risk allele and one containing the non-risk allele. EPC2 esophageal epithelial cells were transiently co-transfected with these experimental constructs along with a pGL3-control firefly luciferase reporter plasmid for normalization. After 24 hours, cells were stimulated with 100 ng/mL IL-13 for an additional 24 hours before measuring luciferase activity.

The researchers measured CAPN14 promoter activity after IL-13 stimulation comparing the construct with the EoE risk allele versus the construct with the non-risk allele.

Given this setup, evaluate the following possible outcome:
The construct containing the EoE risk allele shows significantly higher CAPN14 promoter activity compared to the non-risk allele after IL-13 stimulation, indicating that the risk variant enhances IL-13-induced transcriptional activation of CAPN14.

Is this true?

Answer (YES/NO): NO